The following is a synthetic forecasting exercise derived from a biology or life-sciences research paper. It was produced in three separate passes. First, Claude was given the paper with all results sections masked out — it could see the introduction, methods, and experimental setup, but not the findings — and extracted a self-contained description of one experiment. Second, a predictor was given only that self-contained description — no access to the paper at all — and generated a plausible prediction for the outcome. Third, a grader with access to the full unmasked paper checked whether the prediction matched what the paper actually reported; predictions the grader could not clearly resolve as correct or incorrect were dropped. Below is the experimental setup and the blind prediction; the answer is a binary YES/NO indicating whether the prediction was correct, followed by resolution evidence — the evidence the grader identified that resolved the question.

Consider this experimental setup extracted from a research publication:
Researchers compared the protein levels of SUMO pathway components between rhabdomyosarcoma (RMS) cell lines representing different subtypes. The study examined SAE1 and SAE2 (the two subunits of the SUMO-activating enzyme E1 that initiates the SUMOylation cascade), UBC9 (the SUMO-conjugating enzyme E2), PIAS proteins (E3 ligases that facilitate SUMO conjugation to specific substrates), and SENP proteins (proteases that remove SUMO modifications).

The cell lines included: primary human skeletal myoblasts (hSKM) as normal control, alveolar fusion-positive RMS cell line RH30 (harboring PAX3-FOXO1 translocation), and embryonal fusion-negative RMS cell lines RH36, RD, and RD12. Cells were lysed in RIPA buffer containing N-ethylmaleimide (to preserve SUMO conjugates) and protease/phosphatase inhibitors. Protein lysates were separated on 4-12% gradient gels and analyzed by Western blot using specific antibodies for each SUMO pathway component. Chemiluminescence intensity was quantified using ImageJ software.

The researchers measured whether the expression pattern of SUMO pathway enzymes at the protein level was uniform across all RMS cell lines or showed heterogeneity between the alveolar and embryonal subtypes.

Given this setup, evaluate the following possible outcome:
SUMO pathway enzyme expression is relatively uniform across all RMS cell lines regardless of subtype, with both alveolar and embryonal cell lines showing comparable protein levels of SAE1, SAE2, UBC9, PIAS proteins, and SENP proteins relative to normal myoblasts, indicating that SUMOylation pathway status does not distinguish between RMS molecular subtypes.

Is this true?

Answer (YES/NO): NO